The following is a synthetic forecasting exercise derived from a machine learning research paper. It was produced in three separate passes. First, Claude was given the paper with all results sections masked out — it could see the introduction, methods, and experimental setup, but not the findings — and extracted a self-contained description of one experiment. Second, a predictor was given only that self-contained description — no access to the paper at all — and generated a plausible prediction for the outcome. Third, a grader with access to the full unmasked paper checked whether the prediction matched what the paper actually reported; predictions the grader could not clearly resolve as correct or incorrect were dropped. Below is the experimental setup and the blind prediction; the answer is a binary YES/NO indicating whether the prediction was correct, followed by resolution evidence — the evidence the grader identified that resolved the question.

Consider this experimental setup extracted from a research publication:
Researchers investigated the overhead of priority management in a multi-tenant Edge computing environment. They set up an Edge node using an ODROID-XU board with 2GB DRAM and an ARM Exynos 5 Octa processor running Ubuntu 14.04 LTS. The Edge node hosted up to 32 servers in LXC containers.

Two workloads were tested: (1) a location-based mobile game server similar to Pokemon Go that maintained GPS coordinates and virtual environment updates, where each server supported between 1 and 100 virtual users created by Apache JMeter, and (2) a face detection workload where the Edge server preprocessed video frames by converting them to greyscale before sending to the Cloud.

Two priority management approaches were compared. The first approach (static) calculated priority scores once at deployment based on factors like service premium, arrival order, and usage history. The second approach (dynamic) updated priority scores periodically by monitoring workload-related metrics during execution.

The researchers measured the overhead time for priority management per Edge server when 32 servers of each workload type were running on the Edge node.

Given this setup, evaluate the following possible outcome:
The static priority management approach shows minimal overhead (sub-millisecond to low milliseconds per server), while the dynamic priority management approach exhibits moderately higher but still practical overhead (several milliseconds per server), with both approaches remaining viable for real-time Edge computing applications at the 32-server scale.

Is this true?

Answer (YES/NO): NO